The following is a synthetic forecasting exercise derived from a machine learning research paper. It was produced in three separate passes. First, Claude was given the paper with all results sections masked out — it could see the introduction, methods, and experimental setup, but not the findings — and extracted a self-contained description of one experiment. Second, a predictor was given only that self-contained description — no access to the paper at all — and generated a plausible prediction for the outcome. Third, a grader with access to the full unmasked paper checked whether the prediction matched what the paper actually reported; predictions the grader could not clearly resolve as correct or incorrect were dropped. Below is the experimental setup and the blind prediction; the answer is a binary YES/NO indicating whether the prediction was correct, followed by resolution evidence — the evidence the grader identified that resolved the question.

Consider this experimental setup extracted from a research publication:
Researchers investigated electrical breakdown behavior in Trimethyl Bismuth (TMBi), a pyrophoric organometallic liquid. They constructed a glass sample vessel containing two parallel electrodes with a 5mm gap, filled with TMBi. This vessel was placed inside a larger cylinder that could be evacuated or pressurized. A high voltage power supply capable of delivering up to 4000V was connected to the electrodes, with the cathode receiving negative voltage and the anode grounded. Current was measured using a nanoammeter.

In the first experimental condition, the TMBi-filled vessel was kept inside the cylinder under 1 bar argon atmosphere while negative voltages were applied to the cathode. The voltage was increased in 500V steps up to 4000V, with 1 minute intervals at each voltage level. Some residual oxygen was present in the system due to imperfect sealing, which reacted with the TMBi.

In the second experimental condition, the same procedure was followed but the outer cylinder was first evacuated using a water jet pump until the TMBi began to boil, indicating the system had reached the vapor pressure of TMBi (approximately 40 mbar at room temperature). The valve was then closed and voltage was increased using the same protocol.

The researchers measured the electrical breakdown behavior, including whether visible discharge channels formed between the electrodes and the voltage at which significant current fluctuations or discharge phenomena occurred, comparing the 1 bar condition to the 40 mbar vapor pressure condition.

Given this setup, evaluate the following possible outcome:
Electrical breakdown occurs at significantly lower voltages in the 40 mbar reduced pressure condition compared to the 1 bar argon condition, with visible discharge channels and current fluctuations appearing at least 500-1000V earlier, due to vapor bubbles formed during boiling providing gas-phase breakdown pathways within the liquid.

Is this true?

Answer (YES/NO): YES